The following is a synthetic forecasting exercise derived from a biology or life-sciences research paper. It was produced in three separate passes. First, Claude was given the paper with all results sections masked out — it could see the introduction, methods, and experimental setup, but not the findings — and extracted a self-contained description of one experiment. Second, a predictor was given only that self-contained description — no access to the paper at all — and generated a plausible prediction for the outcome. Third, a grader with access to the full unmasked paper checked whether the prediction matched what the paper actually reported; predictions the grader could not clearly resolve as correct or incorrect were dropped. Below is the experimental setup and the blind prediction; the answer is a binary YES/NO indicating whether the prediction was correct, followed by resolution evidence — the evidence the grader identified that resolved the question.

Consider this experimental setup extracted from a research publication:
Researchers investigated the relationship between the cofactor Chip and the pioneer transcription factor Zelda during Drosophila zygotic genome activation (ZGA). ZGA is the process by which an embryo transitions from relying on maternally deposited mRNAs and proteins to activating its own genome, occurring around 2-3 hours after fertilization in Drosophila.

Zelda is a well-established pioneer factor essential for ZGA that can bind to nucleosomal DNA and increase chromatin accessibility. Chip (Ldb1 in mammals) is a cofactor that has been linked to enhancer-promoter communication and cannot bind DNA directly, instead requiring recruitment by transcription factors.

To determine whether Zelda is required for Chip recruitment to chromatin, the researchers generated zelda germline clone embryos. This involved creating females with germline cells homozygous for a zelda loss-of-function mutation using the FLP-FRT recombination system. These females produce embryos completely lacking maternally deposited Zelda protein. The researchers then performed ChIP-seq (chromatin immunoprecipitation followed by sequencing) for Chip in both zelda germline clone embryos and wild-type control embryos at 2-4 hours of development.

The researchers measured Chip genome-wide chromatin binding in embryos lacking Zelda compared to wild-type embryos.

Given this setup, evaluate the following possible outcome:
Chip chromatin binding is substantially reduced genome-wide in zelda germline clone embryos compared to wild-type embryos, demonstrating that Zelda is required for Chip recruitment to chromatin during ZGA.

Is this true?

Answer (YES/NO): YES